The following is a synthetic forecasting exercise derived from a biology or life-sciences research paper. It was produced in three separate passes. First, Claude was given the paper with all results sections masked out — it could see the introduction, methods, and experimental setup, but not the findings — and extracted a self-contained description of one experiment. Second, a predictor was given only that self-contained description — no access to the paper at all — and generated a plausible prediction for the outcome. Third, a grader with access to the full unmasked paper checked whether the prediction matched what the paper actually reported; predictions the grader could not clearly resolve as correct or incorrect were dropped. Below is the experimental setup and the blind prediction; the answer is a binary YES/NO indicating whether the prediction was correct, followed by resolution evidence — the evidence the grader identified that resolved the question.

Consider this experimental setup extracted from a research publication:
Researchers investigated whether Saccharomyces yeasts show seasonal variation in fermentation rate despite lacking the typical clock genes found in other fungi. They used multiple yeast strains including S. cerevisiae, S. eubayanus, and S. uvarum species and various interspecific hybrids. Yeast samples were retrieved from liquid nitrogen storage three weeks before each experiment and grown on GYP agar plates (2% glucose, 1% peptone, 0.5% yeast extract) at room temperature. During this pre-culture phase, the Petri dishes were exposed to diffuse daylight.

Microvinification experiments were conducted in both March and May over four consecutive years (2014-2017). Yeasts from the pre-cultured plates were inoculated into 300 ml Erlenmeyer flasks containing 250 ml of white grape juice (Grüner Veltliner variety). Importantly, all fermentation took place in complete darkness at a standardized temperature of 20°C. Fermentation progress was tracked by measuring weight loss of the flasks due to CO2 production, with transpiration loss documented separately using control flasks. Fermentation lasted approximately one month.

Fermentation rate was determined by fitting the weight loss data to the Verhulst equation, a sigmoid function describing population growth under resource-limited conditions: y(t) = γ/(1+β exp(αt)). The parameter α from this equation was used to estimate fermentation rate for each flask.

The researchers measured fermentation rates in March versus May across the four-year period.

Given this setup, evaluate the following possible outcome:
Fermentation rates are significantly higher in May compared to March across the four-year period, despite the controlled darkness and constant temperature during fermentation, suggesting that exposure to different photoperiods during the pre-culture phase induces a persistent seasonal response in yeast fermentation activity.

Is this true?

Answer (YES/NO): NO